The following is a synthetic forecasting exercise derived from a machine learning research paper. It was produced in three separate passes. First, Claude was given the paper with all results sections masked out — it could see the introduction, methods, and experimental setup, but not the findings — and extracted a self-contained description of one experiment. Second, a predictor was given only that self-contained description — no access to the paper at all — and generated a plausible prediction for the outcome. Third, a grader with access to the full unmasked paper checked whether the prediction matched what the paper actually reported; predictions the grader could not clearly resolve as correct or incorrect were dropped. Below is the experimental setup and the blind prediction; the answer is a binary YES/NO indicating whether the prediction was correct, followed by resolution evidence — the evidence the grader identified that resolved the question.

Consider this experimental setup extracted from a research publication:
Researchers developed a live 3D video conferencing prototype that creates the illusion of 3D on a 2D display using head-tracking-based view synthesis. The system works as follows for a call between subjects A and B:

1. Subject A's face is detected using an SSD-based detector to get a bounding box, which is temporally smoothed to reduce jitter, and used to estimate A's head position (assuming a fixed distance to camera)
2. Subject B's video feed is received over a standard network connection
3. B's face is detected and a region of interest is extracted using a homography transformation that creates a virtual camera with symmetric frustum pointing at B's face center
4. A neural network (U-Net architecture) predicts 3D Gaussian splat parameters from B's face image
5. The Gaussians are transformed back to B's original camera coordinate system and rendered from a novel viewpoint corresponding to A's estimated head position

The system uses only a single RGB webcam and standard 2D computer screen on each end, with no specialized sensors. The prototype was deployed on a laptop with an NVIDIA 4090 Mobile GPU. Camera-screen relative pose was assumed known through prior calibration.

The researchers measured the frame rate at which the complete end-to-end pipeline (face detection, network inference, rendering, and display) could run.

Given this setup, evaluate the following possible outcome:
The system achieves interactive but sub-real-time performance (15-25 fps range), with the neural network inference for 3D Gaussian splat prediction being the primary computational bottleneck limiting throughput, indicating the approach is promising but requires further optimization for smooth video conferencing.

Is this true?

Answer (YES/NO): NO